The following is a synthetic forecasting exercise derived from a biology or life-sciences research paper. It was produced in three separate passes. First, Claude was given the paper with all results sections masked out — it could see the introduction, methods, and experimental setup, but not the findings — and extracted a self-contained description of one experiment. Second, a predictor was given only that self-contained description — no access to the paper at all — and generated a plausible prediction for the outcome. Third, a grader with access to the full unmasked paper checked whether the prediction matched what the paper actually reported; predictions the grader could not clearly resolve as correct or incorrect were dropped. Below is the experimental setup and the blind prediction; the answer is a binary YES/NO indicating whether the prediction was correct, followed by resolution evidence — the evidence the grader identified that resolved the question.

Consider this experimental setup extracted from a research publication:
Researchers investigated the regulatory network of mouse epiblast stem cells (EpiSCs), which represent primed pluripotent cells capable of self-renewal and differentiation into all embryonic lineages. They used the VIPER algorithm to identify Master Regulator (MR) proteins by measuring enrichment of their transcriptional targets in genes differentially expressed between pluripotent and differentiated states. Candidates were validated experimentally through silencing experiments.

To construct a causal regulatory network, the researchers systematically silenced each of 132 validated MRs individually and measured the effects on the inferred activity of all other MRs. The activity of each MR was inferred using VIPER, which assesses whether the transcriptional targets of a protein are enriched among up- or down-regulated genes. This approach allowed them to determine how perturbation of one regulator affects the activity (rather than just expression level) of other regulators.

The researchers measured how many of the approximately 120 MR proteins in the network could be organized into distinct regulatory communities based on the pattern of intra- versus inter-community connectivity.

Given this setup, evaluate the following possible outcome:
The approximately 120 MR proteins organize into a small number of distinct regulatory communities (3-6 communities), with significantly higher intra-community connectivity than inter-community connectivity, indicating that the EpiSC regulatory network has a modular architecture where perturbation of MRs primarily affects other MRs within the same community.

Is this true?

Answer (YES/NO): YES